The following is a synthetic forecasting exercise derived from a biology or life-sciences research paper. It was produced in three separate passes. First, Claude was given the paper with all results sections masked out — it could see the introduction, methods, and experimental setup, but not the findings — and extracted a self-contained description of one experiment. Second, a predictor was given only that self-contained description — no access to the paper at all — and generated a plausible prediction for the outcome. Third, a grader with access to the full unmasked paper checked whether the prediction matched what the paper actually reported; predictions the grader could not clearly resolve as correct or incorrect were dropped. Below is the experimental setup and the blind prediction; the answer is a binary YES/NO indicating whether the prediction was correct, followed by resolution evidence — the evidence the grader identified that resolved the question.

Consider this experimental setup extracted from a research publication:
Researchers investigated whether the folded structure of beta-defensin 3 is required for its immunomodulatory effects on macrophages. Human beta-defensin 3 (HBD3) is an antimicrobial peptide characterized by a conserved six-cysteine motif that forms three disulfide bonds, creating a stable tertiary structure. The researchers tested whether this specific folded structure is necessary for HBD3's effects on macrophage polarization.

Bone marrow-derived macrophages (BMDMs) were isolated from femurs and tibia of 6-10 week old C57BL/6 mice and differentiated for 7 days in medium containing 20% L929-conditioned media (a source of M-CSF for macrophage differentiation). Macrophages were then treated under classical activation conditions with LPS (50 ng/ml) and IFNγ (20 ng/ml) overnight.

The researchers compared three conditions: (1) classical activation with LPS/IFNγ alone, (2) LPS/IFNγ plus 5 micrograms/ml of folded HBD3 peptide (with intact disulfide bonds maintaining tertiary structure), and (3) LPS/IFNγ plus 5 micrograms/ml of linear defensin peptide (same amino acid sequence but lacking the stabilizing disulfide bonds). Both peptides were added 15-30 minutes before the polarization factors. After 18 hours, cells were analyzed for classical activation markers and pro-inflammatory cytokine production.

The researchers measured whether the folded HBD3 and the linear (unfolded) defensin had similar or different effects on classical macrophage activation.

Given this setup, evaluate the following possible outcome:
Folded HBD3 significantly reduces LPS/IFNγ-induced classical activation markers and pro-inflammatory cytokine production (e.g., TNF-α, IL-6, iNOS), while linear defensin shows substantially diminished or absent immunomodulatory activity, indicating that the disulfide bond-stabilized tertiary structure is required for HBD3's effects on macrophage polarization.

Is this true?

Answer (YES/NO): YES